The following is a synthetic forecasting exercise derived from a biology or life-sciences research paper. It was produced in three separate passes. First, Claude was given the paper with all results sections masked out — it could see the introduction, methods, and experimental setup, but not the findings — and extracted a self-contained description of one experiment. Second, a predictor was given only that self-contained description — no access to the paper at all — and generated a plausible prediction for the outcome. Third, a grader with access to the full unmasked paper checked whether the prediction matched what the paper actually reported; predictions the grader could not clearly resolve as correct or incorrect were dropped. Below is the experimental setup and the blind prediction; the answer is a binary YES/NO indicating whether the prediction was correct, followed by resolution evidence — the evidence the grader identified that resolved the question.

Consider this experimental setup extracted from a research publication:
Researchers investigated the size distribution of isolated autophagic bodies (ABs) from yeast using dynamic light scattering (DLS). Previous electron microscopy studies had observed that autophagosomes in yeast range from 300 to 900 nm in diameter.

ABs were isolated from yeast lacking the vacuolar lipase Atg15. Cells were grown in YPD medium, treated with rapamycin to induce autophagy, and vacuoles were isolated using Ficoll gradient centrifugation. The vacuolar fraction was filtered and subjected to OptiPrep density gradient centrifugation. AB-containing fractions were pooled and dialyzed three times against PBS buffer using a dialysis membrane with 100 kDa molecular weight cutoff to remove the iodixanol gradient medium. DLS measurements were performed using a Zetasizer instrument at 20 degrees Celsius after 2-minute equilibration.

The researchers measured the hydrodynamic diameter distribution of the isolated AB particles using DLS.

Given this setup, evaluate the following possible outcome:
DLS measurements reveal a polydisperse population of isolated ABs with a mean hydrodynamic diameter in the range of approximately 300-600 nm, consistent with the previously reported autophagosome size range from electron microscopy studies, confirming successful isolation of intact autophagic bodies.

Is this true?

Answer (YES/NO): YES